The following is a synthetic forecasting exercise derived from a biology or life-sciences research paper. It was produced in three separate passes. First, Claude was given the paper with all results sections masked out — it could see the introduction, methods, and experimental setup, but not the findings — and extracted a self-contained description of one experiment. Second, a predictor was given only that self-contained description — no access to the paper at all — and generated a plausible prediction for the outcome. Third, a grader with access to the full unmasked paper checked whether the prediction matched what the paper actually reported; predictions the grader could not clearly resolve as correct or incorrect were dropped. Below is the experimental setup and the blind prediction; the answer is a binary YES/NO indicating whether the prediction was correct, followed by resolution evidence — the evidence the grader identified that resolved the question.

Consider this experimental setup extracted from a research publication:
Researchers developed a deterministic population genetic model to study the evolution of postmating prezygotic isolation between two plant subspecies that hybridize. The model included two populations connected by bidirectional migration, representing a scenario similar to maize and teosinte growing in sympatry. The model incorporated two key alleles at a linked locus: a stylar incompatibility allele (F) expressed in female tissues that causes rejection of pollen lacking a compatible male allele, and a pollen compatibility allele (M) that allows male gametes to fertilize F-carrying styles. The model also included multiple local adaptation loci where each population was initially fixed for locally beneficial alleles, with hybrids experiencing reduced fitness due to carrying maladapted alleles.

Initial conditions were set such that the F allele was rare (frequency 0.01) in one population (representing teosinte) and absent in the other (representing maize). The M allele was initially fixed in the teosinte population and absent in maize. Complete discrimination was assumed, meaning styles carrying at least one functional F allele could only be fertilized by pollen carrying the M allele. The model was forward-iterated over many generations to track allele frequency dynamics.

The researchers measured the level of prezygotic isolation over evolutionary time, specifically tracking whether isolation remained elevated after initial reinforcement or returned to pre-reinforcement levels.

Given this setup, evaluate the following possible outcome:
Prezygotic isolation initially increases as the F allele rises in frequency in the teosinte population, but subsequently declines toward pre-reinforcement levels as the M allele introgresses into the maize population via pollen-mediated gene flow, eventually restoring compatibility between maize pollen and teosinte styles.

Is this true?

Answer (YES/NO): YES